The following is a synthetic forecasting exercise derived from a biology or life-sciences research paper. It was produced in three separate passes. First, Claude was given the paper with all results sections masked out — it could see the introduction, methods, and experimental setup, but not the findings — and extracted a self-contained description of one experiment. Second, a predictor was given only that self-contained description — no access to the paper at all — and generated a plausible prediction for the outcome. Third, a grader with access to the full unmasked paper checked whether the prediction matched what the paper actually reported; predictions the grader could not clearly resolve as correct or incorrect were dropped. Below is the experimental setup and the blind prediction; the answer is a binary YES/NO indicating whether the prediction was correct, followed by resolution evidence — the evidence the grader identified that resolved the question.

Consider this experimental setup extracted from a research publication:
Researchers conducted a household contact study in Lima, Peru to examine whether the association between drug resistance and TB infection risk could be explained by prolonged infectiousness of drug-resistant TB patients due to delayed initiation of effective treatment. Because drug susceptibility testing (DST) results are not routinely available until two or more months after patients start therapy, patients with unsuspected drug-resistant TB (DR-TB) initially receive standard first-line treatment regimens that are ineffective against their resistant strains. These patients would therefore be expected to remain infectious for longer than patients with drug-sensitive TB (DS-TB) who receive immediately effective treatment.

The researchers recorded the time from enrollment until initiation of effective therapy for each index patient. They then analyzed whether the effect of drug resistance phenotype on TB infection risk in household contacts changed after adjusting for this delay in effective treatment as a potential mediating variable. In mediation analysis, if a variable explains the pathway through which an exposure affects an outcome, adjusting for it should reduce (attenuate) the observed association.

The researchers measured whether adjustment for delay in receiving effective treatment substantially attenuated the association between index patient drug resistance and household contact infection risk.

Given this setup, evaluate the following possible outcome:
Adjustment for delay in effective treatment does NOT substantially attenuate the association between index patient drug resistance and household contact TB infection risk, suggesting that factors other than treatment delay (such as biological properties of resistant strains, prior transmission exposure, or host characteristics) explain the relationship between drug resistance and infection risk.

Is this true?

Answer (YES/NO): YES